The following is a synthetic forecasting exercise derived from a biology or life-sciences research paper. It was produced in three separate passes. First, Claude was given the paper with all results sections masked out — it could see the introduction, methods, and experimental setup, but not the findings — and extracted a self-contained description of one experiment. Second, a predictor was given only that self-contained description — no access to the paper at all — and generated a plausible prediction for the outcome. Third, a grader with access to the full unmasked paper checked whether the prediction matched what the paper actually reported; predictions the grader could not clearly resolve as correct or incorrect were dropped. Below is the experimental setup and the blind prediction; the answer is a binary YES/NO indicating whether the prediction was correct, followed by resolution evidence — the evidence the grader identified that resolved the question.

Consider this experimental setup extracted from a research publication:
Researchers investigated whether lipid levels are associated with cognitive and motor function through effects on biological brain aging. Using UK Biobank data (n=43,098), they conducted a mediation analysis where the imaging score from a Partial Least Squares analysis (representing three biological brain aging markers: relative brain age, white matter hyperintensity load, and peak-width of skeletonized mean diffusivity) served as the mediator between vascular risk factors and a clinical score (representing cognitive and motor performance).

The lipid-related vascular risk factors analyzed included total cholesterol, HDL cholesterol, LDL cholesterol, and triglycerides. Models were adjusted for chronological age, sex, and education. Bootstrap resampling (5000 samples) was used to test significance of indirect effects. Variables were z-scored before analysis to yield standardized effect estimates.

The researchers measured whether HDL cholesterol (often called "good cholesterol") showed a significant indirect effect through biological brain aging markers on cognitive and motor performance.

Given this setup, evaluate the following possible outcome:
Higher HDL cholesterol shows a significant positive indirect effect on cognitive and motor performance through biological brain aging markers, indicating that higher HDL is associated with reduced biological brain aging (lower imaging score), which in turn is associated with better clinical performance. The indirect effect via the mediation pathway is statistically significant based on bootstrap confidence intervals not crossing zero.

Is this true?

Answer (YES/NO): NO